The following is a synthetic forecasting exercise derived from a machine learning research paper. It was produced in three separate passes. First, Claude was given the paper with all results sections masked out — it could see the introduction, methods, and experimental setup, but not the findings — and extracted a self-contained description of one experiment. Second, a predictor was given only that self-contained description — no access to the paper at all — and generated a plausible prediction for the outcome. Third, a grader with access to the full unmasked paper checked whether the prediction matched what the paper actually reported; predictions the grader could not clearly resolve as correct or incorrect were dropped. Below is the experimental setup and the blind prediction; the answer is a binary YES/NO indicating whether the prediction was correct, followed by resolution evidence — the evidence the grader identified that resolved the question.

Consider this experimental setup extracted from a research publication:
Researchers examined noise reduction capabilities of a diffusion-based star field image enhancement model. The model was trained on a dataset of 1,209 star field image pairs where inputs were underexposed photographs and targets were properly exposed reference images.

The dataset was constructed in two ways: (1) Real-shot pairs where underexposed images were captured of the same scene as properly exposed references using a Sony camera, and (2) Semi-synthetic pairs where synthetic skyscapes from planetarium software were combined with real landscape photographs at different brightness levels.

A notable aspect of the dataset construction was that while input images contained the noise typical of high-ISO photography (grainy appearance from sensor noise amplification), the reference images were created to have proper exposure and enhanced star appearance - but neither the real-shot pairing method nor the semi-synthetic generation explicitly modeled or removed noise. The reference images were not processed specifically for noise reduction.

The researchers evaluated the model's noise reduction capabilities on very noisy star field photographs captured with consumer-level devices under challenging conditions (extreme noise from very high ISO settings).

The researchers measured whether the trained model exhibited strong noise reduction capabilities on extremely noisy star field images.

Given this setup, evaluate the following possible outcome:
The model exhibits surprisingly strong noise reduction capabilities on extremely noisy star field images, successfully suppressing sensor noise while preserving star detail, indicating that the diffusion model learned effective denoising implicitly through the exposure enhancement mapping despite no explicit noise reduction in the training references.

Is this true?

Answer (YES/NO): NO